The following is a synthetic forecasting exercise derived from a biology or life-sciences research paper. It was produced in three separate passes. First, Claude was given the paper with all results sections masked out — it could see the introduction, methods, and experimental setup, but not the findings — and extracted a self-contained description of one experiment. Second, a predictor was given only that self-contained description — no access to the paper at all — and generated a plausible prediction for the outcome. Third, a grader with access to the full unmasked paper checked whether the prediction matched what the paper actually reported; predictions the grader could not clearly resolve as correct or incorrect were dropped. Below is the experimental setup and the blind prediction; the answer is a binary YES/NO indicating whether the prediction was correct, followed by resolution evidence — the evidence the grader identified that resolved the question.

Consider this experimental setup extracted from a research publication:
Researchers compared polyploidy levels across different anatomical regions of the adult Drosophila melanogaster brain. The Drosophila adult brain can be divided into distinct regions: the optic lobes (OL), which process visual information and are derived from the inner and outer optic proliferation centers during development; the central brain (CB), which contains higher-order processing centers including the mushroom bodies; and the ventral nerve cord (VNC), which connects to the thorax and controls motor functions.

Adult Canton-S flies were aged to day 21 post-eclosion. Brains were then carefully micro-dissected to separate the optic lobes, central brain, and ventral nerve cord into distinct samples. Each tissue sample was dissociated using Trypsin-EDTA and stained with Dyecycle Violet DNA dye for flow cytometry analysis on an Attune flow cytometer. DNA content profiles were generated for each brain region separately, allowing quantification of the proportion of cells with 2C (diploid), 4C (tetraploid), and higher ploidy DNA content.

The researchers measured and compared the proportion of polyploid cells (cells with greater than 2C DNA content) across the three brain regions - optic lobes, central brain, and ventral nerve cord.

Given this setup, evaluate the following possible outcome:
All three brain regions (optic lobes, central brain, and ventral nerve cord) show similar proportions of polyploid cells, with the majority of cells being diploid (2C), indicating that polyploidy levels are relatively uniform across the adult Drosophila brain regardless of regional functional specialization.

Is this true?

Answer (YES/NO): NO